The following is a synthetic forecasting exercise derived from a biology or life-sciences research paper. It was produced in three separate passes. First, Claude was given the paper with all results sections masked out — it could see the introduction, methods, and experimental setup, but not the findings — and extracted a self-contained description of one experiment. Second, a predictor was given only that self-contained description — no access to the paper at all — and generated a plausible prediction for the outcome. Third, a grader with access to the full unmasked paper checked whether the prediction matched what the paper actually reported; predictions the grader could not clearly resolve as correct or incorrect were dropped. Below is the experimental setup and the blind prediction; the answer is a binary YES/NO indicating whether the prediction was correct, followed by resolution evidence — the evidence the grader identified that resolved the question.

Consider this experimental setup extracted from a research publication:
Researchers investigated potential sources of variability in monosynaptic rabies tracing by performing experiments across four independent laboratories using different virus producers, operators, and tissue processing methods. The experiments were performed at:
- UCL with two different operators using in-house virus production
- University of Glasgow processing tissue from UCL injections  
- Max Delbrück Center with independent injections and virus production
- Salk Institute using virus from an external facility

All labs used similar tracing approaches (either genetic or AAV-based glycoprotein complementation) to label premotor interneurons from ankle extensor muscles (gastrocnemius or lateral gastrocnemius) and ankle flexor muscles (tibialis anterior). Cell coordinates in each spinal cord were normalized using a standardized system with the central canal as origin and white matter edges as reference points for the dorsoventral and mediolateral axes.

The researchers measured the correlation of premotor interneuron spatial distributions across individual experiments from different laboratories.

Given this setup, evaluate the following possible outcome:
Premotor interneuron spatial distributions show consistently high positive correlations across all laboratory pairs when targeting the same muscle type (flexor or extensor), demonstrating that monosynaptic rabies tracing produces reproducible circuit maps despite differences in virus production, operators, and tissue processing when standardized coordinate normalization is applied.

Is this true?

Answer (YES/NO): YES